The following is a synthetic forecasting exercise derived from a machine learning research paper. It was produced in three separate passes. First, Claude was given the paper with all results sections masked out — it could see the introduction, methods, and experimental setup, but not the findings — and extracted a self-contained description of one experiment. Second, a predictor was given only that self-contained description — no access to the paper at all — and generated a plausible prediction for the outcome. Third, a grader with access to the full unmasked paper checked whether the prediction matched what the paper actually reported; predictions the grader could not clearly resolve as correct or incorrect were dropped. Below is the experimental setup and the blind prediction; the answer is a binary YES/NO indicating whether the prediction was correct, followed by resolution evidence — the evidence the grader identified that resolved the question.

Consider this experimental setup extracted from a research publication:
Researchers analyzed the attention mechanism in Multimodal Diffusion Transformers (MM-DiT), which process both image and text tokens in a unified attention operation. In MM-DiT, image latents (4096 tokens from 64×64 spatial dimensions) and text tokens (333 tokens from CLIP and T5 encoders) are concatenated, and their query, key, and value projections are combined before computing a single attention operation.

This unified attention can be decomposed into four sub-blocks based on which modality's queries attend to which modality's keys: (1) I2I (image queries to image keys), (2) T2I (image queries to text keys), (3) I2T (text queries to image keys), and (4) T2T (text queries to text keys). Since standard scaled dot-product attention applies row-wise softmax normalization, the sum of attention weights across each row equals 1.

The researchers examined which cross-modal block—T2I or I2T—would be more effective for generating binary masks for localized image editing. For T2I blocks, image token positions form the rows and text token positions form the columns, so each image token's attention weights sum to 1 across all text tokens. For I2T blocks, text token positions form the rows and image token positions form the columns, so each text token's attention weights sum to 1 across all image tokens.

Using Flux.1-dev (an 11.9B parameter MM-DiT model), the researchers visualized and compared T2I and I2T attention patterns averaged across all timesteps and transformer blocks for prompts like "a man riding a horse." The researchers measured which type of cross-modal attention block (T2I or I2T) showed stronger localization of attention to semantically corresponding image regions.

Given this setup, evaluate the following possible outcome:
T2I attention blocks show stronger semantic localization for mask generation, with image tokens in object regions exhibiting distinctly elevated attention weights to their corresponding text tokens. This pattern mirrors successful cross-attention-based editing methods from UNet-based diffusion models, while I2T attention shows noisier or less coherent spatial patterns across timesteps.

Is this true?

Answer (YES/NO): YES